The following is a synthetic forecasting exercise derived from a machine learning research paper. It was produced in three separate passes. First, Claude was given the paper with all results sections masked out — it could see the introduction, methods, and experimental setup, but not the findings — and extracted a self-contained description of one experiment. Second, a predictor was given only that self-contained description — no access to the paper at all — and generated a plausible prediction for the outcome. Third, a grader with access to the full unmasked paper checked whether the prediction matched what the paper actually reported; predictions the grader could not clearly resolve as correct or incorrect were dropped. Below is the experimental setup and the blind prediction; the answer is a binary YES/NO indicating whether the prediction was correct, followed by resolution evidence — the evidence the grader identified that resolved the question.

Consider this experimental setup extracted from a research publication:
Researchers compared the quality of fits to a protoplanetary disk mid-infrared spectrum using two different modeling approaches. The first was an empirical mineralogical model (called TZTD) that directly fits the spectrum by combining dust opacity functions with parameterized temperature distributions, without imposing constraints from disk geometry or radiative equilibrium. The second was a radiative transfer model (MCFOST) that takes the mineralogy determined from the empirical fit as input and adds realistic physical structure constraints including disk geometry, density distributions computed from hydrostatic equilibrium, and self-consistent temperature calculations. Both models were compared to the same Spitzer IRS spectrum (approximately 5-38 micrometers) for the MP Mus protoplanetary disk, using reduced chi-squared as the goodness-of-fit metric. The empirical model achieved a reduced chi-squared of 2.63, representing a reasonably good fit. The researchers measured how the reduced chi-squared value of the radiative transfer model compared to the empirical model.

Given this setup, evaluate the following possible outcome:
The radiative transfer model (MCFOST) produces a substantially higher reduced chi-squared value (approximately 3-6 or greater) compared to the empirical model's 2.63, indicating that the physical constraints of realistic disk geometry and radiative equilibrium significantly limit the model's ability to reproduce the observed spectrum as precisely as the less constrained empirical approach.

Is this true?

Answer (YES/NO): YES